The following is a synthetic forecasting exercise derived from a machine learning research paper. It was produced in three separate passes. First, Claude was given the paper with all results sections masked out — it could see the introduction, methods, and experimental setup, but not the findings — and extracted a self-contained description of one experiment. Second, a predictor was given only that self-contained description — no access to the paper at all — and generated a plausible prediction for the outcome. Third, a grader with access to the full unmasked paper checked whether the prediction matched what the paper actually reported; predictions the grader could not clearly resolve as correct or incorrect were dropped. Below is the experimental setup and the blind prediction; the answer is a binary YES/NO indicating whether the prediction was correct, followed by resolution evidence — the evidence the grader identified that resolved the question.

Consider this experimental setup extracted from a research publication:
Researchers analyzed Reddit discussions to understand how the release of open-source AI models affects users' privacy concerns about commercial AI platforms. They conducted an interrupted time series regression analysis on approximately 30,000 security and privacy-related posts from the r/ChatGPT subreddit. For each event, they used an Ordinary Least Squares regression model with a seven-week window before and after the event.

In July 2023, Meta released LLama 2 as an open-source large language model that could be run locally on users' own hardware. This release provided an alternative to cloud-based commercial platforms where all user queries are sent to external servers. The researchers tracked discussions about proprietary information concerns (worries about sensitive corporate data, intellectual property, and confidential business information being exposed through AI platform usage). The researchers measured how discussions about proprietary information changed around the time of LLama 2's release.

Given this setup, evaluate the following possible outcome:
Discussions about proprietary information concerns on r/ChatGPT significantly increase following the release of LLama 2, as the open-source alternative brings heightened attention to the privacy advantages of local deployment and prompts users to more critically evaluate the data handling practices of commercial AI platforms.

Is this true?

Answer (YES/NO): YES